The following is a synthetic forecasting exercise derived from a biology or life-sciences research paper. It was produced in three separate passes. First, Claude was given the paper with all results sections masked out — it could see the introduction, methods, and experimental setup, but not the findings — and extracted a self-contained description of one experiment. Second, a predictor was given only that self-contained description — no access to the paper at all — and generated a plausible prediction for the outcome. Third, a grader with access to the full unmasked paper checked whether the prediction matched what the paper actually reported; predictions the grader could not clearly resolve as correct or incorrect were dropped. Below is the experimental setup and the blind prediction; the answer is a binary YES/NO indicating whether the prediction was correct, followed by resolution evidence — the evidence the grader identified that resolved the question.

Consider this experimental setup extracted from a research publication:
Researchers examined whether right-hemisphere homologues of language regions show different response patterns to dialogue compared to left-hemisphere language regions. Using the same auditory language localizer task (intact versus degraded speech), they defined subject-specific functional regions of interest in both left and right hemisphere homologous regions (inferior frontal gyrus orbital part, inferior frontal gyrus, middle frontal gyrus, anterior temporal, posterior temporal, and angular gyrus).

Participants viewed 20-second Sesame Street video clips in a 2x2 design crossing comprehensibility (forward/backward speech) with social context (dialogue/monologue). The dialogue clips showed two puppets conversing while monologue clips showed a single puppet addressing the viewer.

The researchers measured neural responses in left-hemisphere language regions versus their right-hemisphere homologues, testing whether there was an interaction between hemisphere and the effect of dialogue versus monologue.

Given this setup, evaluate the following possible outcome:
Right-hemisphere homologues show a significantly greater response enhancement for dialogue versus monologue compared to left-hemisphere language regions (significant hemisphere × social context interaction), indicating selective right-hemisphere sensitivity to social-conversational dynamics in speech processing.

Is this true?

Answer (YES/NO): NO